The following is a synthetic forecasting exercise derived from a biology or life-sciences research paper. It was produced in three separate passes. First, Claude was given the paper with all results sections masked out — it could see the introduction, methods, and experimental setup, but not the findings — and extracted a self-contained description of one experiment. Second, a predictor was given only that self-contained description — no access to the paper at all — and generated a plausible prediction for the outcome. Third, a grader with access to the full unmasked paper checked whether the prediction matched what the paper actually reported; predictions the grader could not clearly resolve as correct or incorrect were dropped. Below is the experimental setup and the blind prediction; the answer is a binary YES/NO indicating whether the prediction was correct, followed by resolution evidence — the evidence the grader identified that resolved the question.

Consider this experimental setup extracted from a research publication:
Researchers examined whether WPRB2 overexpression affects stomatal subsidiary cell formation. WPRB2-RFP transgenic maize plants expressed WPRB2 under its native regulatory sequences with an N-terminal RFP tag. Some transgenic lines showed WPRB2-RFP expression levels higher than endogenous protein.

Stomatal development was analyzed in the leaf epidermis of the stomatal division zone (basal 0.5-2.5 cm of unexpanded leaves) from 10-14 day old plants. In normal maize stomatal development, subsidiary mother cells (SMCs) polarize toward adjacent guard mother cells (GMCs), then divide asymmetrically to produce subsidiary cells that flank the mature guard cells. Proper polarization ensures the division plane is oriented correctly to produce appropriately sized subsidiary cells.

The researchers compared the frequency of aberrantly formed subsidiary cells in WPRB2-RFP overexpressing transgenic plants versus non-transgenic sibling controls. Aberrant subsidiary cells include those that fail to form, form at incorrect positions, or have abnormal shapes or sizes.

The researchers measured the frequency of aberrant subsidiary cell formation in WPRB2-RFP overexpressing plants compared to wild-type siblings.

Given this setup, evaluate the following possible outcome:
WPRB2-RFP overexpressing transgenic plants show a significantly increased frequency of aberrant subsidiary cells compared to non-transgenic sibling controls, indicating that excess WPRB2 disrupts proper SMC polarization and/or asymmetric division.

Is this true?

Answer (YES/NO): YES